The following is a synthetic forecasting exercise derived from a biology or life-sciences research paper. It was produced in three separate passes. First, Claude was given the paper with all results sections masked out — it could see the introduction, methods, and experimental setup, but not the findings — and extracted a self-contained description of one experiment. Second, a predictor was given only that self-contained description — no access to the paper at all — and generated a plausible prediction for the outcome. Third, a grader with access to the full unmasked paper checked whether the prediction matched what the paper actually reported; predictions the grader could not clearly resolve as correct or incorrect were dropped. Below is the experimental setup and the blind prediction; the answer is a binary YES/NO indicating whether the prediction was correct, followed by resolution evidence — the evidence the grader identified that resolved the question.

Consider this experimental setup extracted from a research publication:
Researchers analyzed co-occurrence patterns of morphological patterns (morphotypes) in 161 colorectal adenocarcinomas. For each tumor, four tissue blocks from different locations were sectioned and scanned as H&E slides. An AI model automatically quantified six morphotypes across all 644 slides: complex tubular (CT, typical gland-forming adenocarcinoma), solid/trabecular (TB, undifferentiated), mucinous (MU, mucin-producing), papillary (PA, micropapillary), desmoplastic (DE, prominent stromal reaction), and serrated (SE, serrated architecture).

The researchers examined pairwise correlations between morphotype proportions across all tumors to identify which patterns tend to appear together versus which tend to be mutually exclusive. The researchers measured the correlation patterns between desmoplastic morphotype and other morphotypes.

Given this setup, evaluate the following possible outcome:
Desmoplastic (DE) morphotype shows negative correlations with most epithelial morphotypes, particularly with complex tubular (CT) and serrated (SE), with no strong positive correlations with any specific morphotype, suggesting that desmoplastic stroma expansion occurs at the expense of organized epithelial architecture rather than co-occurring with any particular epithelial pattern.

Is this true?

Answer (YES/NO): NO